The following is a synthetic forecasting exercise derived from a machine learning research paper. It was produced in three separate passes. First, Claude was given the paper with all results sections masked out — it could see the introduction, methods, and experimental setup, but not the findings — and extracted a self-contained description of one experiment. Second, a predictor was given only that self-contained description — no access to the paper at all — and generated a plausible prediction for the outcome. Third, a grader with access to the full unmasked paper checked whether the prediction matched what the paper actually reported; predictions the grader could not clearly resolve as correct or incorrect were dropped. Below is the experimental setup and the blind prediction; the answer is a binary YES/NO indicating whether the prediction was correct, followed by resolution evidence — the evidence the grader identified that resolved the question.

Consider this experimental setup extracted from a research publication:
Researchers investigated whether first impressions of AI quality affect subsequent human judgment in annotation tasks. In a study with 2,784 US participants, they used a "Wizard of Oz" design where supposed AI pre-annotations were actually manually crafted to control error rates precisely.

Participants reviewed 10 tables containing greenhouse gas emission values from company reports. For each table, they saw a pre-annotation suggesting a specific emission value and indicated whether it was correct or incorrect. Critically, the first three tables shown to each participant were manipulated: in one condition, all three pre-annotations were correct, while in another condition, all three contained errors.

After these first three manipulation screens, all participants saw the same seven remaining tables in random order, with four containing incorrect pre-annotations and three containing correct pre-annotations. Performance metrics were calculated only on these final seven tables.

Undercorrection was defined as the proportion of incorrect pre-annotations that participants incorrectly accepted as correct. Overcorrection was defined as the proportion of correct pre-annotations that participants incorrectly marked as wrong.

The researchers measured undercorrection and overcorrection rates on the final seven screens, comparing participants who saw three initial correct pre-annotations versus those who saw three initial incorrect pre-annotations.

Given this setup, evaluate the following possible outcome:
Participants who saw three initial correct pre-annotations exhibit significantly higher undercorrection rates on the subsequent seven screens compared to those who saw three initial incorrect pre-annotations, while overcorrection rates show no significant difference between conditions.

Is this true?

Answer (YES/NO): NO